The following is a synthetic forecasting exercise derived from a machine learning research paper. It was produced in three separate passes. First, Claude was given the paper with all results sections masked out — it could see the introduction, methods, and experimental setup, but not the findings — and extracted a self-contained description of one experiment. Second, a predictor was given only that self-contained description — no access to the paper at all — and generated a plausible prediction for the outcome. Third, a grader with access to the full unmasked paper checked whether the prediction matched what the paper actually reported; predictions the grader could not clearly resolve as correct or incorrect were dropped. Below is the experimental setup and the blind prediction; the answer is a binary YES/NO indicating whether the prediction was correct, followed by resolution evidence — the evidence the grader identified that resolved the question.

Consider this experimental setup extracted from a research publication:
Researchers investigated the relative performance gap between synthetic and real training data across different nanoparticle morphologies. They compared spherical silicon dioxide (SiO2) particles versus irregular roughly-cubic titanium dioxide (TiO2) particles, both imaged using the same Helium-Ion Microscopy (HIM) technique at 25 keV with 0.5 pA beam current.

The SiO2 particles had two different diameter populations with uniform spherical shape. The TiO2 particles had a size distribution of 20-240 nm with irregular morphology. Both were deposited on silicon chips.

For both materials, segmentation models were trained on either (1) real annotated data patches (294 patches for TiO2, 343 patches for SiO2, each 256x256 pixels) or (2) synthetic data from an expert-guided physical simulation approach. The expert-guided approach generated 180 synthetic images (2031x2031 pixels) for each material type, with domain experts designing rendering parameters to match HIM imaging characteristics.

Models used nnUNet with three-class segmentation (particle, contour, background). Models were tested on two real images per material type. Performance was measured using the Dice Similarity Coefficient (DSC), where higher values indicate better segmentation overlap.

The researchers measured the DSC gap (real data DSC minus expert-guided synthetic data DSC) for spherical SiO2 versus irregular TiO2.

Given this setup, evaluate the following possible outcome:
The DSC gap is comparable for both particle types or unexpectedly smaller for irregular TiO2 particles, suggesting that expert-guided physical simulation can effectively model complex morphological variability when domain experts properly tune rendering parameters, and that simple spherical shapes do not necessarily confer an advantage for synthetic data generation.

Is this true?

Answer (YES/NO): YES